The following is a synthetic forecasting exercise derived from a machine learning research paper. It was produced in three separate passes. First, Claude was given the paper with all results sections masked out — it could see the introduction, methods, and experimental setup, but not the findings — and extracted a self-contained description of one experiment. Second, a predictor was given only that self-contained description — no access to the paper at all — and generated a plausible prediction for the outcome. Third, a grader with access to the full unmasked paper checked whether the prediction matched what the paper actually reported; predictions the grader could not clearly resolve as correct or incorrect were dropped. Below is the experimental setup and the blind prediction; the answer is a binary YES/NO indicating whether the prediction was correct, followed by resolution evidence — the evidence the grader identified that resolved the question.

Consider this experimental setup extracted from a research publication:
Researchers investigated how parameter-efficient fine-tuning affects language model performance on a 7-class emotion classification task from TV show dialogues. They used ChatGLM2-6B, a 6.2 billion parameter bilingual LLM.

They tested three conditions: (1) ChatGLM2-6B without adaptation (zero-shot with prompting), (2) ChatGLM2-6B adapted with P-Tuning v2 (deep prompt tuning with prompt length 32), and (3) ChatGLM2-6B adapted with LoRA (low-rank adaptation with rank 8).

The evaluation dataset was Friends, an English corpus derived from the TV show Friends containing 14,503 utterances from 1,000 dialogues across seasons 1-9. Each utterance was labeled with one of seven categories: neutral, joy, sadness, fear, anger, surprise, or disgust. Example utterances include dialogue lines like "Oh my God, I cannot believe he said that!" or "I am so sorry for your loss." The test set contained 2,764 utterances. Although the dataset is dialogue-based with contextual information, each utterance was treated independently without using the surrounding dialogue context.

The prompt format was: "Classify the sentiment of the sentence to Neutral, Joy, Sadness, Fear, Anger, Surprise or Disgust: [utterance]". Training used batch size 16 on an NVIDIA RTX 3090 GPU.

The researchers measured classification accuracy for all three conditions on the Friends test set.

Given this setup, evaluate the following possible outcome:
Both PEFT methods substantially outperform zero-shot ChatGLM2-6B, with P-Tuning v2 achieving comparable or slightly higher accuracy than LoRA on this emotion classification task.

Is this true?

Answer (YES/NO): NO